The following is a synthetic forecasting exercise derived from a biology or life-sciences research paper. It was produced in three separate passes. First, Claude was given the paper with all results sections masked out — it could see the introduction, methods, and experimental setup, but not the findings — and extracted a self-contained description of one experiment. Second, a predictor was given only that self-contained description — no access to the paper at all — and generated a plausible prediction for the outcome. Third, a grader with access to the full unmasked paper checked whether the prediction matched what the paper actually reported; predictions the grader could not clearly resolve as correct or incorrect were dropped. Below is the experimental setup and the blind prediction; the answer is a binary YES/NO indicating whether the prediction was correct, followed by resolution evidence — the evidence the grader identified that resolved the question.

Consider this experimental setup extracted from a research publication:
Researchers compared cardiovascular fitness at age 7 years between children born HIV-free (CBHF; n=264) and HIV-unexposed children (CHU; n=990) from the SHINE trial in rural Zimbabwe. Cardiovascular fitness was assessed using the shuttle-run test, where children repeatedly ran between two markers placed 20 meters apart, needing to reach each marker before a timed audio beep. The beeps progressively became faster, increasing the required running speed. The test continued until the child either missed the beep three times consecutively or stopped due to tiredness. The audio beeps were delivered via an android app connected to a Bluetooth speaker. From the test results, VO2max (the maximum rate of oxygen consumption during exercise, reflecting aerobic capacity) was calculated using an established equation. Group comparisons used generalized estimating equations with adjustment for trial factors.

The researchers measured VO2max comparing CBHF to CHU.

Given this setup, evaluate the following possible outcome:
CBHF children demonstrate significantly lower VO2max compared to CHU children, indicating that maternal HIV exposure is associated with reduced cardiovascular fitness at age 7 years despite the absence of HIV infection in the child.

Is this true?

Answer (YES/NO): YES